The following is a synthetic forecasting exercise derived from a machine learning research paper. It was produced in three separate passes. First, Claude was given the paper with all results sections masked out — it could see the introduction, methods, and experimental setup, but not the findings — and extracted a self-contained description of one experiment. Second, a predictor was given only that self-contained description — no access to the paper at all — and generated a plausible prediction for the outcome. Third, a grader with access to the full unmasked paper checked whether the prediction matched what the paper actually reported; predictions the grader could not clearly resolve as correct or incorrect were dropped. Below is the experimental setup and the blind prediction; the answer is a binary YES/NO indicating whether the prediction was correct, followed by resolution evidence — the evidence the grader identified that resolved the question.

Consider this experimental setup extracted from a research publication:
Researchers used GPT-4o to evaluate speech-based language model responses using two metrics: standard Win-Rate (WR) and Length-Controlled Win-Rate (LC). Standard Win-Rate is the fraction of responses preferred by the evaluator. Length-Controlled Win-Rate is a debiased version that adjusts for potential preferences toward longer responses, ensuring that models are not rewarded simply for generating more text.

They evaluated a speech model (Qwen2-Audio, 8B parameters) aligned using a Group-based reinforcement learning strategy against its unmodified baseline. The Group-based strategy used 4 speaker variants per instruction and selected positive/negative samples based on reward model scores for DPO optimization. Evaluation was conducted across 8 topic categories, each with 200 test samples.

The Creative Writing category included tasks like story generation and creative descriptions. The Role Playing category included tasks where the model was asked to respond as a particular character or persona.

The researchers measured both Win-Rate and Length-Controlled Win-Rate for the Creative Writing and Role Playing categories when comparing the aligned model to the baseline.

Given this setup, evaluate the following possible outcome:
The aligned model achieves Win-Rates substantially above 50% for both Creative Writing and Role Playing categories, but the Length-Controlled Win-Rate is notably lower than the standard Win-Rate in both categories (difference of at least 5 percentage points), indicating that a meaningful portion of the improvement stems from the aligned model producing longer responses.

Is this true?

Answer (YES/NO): YES